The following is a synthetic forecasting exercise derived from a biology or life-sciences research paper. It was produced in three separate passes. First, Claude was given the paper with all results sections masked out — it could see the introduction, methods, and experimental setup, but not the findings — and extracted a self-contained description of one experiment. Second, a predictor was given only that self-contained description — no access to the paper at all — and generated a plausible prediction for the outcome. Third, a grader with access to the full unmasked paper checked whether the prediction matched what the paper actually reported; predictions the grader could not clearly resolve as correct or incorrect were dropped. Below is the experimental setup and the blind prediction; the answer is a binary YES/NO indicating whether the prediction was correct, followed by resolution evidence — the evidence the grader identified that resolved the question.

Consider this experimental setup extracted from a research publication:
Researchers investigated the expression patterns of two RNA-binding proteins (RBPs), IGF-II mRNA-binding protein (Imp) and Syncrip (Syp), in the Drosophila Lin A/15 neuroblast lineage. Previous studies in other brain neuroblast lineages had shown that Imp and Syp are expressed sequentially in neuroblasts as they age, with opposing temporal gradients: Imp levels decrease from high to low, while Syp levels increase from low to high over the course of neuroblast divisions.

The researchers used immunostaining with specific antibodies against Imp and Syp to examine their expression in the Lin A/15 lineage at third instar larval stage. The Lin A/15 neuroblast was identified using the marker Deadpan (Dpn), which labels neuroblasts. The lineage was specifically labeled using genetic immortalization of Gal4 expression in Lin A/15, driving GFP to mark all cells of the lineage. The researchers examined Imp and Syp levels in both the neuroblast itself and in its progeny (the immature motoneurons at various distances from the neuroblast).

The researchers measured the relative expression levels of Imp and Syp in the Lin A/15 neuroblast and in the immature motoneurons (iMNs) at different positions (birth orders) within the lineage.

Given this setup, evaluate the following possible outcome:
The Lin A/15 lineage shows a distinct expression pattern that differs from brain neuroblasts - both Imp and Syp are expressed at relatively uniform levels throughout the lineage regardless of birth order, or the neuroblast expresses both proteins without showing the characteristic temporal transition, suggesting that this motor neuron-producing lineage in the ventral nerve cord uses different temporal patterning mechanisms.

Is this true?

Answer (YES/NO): NO